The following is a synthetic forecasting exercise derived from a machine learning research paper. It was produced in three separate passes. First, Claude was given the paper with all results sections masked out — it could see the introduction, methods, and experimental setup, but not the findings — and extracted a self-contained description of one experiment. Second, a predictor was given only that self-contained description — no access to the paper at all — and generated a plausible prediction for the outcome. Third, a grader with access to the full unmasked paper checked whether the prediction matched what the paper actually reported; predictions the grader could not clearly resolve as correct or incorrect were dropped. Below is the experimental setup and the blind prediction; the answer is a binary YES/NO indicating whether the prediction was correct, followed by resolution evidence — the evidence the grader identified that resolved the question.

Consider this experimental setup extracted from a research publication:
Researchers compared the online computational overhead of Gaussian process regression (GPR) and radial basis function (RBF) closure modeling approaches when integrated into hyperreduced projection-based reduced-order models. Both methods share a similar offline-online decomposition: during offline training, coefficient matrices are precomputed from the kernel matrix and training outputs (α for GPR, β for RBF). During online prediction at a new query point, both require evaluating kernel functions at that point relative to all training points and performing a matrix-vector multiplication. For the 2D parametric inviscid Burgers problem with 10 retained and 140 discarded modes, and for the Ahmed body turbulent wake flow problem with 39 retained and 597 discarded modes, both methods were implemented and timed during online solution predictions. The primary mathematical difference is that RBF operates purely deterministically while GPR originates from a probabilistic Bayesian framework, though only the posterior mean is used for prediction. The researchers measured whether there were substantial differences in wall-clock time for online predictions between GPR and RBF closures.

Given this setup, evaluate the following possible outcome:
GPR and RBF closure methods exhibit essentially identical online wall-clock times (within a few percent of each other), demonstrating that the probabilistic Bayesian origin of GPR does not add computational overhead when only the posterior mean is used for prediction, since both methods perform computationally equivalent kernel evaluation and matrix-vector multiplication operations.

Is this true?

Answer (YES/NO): YES